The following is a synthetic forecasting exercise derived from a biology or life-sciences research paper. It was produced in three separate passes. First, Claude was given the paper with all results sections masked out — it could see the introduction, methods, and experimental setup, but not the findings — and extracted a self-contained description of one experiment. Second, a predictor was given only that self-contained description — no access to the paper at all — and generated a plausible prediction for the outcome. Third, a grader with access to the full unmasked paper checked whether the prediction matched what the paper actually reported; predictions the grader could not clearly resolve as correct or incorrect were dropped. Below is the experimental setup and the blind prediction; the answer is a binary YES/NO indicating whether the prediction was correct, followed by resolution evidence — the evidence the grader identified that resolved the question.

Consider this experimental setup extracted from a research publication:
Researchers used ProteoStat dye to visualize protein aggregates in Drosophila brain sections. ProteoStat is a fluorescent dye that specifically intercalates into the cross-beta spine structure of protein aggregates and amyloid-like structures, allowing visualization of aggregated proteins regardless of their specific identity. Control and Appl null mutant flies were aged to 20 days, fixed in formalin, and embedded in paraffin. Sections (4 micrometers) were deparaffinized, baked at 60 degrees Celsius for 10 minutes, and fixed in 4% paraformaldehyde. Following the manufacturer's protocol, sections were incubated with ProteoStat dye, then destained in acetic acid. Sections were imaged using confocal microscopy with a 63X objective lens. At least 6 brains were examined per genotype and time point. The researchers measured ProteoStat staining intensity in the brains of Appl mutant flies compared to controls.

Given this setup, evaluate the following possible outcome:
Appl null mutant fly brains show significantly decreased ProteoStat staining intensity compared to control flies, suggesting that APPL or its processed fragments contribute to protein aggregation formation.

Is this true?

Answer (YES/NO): NO